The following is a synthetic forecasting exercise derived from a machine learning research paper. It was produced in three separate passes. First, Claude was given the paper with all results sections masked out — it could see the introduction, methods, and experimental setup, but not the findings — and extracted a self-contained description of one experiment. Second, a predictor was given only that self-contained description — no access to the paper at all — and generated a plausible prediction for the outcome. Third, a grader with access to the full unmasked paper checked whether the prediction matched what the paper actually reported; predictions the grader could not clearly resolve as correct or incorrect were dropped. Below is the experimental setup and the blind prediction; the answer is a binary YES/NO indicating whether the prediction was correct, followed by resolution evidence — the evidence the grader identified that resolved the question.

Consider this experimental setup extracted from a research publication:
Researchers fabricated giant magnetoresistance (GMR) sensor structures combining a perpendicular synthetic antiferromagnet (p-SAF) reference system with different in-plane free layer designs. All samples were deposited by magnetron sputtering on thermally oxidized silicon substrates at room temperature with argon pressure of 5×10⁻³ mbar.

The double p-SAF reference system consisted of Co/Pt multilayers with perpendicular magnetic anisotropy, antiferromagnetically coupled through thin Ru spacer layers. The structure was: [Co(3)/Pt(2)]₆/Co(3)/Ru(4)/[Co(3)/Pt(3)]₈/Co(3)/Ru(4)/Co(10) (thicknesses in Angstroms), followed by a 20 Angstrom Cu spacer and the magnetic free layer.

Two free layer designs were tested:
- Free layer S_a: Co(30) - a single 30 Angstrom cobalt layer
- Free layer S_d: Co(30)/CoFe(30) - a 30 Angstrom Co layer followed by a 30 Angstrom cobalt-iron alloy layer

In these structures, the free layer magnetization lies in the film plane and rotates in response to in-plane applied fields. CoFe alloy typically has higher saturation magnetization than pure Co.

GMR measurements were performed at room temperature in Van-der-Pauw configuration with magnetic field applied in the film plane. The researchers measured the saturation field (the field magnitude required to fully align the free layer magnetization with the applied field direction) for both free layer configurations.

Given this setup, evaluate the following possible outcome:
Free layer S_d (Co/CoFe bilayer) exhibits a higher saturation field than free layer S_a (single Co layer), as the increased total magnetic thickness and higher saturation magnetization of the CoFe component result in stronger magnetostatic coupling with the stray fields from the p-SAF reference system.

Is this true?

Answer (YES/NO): NO